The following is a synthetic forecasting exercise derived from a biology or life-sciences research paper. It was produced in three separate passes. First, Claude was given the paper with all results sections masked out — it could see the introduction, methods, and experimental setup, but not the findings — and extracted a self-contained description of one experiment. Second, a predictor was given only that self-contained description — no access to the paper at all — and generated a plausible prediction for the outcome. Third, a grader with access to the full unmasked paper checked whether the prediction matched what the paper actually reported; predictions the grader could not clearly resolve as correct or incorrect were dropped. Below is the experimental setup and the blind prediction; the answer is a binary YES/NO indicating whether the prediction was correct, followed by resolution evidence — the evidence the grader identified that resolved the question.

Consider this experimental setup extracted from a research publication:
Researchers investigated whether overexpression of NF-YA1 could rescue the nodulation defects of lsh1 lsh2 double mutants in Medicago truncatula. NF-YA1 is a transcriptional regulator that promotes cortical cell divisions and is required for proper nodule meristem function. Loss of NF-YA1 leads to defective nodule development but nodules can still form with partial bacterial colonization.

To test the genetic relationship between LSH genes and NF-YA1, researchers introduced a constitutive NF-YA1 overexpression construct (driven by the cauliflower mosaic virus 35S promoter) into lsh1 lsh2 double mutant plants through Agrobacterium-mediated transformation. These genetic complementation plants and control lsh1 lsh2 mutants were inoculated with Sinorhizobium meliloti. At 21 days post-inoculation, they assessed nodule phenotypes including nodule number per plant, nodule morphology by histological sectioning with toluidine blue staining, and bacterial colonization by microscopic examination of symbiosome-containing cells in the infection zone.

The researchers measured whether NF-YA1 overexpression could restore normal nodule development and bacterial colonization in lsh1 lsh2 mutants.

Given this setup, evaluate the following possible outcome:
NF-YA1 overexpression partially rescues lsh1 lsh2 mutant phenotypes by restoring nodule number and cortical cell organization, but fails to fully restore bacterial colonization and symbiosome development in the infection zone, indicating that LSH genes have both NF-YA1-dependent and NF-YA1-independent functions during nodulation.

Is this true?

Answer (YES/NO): NO